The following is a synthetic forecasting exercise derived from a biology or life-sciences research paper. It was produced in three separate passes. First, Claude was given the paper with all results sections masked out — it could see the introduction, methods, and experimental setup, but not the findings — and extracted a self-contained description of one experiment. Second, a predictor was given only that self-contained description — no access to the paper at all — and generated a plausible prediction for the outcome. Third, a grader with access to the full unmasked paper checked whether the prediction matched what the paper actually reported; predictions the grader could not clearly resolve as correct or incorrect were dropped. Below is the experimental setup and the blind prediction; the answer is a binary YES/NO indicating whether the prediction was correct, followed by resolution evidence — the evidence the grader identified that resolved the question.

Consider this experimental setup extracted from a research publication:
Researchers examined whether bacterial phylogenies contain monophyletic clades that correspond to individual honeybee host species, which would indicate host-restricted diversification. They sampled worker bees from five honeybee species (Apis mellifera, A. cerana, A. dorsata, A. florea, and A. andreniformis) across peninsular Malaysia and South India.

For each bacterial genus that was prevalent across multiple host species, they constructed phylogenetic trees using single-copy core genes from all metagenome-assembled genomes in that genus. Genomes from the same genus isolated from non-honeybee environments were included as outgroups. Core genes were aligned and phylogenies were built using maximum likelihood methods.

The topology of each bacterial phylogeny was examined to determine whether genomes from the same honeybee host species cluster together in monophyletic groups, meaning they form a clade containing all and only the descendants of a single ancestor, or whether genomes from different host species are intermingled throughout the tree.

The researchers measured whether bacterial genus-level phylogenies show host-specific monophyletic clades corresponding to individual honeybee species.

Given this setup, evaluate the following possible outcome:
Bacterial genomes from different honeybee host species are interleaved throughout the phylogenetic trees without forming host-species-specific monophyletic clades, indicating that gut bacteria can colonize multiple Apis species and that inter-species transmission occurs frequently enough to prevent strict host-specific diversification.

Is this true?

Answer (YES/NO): NO